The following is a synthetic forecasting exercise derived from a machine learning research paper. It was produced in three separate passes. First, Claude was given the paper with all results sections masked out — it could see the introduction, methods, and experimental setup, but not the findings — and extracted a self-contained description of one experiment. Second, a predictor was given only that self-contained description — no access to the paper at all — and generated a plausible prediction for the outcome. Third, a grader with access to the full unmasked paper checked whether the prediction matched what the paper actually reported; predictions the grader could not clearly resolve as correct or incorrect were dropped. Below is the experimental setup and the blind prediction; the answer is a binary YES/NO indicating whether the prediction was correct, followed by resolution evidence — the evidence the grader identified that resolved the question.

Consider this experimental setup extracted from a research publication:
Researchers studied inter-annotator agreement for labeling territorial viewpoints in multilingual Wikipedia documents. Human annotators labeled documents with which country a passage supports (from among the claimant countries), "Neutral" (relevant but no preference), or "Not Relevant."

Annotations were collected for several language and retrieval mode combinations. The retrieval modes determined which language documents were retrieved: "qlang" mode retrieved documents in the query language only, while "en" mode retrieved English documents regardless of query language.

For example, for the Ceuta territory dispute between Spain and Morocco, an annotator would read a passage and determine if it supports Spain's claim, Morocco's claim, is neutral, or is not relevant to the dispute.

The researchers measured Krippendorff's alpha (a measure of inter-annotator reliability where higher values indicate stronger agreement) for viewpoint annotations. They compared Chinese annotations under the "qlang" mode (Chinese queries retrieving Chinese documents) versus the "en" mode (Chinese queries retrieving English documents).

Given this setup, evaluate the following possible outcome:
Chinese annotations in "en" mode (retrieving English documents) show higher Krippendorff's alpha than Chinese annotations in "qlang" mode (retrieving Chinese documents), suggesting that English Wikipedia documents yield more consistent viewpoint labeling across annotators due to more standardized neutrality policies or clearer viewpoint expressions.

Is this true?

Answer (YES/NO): NO